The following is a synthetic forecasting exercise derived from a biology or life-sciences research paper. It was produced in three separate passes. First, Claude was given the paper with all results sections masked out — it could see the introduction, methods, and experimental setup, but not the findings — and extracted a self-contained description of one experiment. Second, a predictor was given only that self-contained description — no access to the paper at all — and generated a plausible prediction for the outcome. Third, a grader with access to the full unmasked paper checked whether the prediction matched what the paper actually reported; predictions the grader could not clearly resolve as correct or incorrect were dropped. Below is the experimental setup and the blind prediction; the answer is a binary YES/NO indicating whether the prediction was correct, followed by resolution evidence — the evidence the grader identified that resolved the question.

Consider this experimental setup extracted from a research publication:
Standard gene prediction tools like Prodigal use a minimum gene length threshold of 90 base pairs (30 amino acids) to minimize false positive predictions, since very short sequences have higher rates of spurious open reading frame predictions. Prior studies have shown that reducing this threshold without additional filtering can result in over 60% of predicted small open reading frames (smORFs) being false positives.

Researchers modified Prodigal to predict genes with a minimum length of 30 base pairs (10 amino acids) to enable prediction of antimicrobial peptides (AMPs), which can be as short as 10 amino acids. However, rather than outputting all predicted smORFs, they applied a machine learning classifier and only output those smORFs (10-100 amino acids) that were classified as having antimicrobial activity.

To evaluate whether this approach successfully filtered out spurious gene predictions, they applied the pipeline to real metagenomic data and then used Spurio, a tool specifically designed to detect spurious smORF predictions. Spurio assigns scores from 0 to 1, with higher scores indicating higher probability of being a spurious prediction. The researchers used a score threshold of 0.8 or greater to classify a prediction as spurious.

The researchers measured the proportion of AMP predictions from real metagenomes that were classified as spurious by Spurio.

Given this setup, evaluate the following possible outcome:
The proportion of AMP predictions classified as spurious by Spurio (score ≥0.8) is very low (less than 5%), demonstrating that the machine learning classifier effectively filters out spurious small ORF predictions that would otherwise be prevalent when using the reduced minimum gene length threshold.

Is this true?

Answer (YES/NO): NO